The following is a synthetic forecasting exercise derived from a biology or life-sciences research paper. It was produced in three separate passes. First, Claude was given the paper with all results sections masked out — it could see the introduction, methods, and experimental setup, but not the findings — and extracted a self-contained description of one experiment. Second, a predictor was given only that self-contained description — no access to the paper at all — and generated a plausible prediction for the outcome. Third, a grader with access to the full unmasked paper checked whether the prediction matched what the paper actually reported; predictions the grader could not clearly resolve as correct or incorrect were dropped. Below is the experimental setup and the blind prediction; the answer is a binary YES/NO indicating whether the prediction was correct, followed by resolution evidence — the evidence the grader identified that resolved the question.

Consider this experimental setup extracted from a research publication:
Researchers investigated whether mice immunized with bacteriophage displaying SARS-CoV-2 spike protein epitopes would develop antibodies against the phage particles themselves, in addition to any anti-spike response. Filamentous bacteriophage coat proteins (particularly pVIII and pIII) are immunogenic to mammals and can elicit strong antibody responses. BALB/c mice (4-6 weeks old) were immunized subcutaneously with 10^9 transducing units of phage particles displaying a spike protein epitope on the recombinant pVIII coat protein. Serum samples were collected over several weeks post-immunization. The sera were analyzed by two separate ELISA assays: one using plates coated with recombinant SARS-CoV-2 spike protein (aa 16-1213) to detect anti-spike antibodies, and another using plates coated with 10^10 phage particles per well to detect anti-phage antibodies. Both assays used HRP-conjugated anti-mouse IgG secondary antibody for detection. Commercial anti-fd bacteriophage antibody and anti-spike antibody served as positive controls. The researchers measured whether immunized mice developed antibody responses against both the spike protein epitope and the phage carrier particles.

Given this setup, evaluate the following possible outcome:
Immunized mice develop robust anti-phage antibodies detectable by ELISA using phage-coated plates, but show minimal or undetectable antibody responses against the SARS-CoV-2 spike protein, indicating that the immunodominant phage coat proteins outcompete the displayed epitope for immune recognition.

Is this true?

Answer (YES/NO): NO